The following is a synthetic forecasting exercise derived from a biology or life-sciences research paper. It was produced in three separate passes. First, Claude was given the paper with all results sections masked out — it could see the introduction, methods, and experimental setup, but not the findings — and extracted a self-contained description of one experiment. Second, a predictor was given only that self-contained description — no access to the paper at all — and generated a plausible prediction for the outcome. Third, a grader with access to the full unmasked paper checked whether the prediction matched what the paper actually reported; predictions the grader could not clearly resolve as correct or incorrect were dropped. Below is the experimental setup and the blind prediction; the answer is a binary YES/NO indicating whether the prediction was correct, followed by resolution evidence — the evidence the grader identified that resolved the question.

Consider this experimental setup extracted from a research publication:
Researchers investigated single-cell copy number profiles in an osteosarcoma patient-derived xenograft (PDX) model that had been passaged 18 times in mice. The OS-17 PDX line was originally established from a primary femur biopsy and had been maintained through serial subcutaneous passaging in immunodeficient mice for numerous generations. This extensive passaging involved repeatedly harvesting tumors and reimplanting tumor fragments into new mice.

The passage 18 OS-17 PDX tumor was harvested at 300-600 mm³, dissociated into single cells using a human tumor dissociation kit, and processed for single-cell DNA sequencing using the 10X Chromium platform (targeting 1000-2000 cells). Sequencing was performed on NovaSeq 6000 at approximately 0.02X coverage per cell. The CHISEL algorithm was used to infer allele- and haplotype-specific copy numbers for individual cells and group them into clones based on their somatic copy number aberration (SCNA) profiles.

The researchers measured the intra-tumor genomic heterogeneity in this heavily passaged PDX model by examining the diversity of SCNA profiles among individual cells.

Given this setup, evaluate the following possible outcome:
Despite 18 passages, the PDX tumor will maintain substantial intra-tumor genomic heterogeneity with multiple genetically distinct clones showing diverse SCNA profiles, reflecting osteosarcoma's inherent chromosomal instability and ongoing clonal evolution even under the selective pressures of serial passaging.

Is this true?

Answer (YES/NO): NO